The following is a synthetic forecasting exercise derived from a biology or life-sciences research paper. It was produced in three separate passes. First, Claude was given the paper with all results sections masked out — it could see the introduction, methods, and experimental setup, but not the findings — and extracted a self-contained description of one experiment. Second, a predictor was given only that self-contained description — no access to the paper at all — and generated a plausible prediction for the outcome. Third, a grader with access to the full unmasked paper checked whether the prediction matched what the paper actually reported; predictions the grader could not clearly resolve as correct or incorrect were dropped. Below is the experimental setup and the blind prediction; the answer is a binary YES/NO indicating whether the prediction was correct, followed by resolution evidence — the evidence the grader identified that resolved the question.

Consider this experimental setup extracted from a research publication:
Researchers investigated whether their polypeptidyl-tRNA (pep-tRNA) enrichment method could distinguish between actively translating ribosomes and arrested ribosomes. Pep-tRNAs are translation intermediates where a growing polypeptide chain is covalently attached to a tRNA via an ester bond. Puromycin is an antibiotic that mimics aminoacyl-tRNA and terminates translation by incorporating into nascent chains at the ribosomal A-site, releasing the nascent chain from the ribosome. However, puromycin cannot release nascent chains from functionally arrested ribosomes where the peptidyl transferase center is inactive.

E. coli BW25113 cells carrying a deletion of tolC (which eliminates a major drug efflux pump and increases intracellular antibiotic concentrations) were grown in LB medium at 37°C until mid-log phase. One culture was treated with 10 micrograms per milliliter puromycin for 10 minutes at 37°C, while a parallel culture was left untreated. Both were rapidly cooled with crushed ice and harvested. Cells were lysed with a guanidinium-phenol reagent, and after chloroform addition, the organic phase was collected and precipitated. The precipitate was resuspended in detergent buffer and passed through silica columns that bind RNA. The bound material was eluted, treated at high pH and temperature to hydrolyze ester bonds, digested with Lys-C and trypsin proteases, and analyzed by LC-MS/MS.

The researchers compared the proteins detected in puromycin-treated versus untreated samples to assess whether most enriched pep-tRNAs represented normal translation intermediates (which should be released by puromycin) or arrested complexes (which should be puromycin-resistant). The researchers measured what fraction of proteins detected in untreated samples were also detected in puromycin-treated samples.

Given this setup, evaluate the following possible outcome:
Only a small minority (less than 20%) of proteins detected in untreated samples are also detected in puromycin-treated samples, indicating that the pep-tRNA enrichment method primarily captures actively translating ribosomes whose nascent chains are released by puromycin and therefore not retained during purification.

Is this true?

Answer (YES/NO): NO